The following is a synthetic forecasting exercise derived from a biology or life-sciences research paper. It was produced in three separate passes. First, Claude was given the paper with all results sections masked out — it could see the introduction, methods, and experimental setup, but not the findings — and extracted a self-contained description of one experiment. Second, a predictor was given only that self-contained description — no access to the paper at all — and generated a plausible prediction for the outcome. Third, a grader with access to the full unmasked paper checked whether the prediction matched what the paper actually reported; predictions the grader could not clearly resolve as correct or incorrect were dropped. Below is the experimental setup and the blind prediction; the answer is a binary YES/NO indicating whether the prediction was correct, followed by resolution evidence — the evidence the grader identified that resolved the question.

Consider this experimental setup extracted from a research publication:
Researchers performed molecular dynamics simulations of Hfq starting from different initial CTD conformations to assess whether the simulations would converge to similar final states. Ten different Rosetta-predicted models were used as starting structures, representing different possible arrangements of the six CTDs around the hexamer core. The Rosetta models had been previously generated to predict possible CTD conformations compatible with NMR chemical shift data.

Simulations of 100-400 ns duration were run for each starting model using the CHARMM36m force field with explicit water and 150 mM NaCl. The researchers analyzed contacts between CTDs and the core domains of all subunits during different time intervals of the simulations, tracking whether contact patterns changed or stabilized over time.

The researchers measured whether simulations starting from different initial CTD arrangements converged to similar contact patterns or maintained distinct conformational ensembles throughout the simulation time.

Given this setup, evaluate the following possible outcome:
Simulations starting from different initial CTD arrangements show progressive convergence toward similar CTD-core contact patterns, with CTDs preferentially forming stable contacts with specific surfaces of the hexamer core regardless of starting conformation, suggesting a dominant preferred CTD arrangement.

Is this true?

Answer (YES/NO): NO